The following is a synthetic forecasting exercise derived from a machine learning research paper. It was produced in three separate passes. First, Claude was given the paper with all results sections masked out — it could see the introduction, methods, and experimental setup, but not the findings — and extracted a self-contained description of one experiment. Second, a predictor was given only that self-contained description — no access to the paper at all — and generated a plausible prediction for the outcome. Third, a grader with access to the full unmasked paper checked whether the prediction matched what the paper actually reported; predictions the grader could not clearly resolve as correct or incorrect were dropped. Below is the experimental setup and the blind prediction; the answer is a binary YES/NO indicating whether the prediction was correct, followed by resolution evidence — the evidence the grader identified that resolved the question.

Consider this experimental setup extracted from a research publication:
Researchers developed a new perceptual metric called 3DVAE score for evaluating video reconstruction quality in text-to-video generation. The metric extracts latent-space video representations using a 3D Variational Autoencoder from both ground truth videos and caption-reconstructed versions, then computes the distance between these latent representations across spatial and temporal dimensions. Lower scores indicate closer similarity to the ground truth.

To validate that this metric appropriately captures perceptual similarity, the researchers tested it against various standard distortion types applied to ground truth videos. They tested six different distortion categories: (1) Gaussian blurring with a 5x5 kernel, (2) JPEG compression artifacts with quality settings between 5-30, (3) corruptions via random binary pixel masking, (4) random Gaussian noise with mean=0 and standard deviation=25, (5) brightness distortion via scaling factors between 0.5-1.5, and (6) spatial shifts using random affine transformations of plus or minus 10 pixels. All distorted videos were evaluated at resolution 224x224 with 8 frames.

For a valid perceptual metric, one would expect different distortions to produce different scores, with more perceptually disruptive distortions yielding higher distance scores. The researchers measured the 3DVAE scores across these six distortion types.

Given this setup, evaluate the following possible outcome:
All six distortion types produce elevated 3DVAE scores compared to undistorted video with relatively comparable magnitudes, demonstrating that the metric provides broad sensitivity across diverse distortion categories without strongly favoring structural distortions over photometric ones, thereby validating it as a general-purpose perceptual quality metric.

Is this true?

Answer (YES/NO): NO